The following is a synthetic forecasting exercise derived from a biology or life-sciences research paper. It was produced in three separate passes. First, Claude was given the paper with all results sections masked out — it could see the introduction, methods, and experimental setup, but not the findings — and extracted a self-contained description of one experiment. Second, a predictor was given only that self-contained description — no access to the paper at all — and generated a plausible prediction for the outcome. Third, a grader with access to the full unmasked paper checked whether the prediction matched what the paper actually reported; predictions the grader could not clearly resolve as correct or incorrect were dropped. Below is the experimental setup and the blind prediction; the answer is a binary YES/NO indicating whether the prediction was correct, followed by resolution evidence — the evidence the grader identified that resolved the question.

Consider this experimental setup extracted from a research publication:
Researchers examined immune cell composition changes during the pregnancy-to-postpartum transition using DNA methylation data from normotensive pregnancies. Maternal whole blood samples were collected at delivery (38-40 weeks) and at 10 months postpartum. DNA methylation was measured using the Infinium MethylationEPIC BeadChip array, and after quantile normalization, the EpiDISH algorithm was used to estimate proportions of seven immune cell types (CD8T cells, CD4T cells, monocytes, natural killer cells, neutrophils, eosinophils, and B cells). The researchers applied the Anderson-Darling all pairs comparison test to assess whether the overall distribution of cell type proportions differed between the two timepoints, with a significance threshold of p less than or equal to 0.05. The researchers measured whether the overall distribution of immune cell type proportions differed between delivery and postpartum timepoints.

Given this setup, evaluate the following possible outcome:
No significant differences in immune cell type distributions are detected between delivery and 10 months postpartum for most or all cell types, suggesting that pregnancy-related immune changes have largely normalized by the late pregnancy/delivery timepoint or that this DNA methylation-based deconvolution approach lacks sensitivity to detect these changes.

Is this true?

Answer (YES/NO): NO